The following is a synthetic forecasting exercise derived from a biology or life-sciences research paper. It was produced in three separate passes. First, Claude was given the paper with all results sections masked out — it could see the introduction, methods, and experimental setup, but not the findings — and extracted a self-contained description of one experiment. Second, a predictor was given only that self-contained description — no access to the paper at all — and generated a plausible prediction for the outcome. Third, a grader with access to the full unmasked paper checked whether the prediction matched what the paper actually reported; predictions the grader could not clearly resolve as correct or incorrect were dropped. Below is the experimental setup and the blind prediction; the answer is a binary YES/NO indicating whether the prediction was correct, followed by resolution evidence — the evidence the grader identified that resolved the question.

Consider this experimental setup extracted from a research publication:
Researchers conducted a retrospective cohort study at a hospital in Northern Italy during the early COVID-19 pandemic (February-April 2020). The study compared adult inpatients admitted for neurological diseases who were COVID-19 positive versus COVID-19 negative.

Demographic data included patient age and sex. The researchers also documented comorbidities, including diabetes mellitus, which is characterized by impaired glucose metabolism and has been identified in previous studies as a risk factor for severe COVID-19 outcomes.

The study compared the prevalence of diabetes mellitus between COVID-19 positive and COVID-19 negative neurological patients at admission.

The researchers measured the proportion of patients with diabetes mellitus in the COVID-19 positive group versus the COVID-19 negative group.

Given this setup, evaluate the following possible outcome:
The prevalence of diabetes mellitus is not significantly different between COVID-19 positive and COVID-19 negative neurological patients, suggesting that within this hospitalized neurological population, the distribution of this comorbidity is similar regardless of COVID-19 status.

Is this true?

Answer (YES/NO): YES